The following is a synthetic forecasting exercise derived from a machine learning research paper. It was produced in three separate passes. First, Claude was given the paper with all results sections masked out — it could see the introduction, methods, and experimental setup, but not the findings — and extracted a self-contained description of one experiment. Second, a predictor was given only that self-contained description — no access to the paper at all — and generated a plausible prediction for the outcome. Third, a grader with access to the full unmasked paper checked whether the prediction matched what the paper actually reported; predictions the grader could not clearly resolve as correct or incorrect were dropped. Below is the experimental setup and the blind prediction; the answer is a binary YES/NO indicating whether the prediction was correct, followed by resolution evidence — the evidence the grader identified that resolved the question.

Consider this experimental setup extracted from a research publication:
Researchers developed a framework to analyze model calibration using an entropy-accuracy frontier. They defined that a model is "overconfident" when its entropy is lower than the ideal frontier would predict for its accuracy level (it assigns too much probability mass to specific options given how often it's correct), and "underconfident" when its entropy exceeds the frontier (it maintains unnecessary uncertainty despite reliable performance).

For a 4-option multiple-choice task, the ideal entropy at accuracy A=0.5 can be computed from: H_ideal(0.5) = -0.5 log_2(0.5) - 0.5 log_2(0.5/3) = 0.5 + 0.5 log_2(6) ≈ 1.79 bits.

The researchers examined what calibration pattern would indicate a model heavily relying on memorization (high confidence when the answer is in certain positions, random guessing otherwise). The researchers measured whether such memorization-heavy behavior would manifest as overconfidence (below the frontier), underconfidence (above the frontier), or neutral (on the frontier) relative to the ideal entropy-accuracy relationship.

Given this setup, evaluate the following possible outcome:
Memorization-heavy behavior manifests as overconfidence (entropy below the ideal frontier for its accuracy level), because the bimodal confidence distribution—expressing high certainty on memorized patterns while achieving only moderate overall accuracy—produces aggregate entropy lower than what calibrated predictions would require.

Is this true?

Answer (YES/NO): NO